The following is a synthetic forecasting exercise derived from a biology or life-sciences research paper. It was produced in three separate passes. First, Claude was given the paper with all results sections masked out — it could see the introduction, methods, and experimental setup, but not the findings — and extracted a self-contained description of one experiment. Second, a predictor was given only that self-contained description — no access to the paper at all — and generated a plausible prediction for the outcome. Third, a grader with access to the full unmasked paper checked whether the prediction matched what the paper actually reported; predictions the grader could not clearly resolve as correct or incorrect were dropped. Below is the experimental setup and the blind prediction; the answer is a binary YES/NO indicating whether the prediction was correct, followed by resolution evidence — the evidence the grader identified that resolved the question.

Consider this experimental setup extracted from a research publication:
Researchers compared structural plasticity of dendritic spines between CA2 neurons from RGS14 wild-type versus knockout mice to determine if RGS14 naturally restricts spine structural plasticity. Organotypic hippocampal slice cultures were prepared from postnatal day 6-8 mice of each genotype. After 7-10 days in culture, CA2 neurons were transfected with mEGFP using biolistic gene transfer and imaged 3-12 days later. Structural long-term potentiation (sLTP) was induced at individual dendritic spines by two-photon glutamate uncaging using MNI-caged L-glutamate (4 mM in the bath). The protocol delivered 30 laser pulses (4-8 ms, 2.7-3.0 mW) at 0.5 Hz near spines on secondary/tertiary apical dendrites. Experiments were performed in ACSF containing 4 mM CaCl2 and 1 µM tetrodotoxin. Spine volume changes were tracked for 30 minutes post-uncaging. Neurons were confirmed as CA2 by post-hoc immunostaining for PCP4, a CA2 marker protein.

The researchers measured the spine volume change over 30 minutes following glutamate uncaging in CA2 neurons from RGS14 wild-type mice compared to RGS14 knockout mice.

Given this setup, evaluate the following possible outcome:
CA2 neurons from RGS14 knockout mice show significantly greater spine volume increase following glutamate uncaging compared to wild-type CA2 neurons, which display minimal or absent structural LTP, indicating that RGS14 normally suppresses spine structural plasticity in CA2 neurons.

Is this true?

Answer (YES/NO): YES